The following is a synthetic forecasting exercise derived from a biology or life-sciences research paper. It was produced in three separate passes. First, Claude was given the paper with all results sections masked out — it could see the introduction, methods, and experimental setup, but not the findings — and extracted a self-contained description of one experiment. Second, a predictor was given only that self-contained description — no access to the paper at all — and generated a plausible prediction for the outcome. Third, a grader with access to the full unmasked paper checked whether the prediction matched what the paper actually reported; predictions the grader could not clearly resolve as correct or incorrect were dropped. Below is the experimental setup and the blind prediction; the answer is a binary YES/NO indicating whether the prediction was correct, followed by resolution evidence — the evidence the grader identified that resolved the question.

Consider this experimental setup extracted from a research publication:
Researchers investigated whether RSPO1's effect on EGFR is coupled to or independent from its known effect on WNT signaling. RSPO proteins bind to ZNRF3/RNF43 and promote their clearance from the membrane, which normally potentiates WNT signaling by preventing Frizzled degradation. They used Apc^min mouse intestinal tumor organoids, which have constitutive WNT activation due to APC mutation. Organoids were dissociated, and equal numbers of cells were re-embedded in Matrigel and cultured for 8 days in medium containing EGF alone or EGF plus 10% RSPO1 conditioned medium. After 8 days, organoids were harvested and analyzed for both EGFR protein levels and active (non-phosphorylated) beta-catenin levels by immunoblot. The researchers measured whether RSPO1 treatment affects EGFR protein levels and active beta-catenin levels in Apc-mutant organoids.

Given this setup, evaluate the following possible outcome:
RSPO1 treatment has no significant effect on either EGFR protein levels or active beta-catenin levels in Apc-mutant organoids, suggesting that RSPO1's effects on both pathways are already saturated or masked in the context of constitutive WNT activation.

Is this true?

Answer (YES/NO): NO